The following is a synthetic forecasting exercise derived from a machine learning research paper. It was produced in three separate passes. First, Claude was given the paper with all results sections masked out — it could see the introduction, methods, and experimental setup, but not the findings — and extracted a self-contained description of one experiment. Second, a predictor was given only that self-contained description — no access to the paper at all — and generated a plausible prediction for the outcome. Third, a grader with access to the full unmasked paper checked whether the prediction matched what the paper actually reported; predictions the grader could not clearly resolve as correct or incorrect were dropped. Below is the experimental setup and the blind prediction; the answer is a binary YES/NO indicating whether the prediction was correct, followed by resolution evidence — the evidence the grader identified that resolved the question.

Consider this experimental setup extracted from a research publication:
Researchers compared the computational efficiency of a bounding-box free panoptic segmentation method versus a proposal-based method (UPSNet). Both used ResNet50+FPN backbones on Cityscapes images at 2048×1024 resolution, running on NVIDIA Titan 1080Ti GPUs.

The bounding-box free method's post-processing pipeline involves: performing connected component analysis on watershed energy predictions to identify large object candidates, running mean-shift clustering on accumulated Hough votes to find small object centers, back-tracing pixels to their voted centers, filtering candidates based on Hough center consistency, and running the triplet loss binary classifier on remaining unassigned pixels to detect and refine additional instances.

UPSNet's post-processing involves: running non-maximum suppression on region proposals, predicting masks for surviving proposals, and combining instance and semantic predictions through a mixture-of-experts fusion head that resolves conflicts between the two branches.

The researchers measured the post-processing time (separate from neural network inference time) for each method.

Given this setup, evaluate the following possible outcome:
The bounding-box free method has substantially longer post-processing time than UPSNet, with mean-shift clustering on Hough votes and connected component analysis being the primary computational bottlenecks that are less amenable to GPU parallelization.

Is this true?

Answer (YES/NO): NO